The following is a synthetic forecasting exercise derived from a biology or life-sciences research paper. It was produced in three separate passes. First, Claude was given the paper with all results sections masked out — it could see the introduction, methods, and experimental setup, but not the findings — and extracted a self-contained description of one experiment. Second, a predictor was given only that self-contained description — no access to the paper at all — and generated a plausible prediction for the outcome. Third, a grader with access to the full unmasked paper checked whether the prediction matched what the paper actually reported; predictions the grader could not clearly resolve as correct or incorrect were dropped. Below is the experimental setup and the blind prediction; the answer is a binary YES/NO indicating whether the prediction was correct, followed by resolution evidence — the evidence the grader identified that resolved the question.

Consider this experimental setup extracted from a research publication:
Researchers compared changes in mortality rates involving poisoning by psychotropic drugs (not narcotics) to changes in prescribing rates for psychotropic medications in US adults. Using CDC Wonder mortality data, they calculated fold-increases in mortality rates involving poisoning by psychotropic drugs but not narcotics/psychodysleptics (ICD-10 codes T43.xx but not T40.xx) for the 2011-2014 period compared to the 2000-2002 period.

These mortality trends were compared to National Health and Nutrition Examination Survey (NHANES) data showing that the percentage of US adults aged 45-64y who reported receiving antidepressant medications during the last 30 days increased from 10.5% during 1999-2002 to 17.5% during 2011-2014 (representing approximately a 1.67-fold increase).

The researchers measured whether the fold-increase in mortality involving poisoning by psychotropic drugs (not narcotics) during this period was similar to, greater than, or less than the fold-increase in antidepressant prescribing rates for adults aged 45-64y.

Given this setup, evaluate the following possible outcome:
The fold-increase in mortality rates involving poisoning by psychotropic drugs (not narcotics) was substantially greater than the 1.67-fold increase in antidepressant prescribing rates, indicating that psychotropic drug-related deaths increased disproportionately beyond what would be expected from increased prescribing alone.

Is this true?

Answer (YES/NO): YES